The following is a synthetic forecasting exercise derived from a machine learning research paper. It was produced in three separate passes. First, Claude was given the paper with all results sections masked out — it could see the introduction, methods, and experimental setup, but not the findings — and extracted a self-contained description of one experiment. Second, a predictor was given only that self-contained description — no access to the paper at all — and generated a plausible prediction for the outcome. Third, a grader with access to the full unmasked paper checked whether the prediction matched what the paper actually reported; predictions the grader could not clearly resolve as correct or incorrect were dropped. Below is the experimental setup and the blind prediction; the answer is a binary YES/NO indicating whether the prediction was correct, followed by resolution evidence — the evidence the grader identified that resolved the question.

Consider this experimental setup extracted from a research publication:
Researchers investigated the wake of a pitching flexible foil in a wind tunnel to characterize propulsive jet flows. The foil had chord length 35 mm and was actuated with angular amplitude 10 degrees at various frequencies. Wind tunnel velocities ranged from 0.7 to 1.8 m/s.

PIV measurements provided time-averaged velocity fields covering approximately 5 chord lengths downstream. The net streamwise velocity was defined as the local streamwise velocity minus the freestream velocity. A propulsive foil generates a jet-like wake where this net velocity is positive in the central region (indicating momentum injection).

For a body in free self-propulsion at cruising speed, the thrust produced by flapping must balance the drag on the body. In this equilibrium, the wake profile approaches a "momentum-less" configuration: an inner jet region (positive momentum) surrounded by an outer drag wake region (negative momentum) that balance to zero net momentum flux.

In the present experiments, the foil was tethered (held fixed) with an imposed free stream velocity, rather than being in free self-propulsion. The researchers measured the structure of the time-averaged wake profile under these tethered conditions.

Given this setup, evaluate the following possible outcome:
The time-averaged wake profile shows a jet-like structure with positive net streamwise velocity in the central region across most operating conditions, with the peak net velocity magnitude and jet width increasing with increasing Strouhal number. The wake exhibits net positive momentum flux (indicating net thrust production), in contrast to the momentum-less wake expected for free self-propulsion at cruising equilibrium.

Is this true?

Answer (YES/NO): NO